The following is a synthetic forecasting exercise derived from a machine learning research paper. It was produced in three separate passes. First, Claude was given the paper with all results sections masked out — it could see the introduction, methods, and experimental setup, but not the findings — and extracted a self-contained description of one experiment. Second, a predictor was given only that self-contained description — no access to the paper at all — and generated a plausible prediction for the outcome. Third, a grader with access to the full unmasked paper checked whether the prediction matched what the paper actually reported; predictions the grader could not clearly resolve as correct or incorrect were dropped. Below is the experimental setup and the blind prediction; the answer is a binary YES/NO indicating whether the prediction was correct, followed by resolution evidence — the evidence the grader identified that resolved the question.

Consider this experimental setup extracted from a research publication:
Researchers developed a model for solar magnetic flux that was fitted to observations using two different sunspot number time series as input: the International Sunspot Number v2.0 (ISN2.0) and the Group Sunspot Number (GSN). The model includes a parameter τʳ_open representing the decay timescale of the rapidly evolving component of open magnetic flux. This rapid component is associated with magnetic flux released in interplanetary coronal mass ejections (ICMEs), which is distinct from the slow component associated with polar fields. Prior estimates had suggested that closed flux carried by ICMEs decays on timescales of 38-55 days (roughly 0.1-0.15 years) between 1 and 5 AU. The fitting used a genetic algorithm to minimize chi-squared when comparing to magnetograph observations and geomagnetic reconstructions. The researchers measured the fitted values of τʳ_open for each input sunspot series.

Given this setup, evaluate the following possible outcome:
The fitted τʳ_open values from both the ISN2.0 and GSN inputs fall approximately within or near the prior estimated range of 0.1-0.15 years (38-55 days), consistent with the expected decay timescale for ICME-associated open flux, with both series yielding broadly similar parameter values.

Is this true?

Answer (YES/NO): NO